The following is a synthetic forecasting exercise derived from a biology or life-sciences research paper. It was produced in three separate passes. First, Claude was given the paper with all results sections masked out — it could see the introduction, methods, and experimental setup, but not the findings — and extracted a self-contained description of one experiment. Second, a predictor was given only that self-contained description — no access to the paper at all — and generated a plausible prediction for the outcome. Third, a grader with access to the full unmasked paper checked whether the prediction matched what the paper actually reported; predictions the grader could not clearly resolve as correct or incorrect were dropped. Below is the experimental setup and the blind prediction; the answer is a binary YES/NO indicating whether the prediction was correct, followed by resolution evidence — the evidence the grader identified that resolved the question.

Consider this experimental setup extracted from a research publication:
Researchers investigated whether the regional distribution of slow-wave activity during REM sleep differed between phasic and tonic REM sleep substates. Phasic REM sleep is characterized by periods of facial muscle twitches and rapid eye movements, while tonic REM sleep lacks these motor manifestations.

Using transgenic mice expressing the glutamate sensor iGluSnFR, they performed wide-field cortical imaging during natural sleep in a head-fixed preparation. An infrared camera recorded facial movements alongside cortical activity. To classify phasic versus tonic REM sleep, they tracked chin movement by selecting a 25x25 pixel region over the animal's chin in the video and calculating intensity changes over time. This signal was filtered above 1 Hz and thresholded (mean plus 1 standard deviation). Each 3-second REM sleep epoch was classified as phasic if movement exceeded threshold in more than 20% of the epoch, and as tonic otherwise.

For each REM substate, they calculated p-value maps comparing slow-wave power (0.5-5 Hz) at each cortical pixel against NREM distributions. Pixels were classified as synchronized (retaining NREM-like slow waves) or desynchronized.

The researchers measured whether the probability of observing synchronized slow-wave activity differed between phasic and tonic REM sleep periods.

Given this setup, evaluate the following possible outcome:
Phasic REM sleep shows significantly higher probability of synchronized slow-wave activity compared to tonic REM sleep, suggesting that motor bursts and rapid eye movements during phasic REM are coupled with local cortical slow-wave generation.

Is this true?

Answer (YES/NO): NO